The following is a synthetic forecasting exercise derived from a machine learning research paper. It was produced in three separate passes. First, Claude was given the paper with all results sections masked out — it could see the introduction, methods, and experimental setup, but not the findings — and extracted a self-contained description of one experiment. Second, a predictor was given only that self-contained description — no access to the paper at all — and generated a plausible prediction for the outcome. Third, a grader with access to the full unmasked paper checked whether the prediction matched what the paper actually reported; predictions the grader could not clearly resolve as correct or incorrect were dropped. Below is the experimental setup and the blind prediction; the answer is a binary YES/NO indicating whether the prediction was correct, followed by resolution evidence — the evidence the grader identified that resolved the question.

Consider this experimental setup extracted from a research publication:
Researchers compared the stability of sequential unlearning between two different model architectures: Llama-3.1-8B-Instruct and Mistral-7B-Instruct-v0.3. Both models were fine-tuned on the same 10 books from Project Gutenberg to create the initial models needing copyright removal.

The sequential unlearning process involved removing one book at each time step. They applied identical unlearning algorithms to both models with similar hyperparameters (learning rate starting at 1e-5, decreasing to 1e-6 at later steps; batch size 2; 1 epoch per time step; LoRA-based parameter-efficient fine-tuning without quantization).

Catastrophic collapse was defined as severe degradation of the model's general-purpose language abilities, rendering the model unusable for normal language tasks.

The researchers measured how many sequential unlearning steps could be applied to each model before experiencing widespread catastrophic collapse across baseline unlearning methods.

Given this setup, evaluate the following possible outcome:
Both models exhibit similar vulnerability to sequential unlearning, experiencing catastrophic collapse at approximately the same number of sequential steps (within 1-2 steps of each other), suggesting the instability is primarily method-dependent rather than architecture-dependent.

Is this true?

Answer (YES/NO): NO